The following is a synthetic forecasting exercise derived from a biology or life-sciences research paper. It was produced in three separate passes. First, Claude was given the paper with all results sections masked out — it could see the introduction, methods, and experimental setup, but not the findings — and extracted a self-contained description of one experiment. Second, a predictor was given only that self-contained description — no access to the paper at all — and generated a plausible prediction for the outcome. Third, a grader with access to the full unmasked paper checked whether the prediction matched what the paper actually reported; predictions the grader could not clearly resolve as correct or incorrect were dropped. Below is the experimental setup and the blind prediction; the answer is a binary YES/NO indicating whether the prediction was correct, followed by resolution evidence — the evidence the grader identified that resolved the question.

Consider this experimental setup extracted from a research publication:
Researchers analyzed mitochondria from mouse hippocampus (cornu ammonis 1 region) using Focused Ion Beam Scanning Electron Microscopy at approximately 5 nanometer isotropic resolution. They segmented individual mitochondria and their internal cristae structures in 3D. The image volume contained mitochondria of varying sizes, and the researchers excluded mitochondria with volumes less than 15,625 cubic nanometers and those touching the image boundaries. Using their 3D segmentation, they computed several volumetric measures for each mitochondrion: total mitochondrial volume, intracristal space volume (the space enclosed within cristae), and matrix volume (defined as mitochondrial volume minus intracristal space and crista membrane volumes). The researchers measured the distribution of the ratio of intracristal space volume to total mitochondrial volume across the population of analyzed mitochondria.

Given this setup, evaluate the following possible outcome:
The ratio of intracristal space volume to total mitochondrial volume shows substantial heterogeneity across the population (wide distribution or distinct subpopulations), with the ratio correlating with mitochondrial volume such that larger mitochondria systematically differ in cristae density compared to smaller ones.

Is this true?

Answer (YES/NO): NO